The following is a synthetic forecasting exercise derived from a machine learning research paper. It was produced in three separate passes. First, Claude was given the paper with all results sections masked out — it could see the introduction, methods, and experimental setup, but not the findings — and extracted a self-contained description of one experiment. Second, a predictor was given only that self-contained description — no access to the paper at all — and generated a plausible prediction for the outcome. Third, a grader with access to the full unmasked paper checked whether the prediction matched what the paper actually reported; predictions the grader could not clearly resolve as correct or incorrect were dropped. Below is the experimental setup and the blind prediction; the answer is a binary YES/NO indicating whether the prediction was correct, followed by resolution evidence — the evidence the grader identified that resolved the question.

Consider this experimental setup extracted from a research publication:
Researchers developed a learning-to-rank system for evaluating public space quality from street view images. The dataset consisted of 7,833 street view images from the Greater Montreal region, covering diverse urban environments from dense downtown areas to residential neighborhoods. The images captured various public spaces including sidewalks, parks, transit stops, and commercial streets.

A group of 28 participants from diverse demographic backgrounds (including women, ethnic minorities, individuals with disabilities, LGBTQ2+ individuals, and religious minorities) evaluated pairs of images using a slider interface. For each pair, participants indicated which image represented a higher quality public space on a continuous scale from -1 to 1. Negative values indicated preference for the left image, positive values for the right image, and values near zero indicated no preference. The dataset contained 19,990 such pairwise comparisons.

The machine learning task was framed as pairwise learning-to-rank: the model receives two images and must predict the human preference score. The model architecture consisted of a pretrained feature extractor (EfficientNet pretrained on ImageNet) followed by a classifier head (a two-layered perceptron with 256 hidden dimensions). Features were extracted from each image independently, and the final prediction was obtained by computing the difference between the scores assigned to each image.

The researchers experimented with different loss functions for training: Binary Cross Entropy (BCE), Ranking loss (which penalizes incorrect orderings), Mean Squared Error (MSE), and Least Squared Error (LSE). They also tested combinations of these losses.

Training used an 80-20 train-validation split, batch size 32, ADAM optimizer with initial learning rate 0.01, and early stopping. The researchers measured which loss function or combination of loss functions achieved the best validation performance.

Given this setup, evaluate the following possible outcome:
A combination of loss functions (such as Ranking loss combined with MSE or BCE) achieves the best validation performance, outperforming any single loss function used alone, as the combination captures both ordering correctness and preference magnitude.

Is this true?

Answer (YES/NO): YES